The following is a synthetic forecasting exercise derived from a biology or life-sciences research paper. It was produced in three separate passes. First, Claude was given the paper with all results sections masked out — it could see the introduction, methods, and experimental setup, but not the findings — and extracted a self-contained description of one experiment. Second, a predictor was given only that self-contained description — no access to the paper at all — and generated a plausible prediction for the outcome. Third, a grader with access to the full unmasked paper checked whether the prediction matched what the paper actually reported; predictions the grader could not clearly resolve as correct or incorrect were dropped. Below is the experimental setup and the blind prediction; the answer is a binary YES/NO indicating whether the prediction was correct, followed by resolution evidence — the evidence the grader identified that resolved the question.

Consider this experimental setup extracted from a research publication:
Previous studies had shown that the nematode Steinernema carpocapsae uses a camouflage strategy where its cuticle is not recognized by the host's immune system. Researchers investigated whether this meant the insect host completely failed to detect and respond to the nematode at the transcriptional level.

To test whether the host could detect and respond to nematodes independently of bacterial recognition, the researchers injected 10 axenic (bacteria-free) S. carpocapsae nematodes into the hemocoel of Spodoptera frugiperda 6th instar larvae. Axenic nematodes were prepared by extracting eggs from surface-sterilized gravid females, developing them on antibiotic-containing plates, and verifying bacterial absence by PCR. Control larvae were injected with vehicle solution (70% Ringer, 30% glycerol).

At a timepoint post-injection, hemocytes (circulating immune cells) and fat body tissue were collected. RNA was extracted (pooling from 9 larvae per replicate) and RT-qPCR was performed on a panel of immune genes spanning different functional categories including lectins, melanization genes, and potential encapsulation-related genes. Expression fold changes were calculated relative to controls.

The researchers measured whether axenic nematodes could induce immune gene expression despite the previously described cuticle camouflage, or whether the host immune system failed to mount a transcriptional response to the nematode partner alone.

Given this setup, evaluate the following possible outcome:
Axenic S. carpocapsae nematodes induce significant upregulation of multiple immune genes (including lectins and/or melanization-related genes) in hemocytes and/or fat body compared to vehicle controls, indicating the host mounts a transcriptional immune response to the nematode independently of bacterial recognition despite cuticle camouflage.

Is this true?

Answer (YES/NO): YES